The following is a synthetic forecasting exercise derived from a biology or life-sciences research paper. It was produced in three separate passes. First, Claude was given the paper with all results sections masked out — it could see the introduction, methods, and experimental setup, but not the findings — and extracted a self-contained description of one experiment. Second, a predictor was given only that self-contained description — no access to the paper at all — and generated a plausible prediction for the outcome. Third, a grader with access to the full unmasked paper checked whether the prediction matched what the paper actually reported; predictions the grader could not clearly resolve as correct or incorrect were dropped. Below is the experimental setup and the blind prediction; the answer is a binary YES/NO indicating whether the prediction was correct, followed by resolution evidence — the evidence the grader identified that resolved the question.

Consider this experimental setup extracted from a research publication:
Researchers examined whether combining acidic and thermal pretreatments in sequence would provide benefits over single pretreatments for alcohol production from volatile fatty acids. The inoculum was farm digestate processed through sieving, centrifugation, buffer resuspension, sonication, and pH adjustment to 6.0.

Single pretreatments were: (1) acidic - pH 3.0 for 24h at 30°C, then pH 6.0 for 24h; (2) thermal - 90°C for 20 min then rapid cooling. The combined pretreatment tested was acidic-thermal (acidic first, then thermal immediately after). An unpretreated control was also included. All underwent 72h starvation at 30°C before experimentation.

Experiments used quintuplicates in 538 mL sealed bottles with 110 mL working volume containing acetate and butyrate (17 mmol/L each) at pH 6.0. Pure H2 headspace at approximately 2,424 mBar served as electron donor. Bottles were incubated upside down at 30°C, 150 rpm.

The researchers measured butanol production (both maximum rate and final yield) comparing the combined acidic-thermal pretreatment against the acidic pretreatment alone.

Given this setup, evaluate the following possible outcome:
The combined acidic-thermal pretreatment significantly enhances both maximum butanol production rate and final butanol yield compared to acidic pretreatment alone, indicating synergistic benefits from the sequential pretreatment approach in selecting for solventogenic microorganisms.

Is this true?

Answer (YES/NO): YES